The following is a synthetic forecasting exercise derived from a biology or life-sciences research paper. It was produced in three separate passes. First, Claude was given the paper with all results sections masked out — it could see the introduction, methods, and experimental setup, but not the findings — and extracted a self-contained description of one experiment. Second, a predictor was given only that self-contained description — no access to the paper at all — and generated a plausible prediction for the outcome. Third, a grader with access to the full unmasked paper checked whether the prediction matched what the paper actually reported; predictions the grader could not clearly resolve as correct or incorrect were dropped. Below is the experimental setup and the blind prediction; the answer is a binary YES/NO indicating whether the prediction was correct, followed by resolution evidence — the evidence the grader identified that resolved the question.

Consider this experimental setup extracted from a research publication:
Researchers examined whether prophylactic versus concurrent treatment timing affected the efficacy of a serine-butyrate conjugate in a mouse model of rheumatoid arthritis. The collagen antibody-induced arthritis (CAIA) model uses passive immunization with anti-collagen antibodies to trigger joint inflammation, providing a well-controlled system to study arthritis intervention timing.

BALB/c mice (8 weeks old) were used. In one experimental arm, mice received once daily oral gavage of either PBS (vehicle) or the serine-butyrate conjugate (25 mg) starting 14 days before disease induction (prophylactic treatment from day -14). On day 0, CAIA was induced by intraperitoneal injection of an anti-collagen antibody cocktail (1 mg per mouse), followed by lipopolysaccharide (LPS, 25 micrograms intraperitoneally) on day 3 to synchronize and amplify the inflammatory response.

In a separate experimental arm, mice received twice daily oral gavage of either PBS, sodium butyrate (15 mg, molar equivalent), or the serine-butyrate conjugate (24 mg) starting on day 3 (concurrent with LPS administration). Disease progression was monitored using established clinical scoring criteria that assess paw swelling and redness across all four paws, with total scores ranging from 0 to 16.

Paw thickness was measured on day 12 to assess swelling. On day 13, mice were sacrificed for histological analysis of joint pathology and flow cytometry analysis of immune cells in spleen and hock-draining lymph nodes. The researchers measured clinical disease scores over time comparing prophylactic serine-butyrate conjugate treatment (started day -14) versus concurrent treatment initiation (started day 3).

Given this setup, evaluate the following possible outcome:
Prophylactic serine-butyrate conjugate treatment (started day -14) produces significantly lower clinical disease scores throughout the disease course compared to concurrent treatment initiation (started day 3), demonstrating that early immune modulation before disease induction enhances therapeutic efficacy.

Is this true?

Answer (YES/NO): NO